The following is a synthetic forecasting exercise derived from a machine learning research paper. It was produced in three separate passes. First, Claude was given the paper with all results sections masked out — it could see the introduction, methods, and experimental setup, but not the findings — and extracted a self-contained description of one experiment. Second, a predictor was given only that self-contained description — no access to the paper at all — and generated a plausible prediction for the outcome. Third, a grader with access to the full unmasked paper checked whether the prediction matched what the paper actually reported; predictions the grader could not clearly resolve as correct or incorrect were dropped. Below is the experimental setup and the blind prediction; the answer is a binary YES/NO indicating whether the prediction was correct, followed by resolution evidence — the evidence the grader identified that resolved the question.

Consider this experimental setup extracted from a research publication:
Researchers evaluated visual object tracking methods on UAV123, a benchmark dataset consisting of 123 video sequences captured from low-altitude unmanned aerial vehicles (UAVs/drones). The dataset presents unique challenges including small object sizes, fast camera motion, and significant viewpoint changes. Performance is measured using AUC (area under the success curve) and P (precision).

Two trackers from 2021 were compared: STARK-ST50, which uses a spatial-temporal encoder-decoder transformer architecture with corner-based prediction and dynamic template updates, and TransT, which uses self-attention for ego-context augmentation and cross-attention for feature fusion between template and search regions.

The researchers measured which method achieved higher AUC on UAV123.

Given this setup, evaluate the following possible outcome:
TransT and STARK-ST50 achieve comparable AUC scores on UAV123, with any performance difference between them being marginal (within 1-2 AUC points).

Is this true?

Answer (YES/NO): YES